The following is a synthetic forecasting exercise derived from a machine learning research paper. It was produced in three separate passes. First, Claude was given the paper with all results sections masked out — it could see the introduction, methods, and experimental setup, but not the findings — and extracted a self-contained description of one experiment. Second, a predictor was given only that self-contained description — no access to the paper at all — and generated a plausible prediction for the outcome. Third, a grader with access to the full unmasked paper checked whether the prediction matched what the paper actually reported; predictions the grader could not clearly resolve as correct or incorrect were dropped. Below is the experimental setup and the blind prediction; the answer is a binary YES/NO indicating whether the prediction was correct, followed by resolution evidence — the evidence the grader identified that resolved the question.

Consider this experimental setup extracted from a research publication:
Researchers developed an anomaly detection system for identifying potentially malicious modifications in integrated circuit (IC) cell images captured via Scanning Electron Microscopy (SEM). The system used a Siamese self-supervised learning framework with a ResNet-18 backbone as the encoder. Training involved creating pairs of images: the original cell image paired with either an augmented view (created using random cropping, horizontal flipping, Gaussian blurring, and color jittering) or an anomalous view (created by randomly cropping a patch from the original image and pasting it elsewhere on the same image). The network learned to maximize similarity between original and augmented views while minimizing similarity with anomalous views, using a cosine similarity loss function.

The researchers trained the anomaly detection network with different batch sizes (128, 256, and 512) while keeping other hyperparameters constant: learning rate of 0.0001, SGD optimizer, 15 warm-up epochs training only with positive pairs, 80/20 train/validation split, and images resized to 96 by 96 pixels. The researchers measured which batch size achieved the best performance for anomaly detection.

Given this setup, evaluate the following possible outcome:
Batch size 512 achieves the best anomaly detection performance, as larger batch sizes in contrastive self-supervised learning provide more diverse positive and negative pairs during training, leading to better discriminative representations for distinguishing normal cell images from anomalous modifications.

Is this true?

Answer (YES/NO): NO